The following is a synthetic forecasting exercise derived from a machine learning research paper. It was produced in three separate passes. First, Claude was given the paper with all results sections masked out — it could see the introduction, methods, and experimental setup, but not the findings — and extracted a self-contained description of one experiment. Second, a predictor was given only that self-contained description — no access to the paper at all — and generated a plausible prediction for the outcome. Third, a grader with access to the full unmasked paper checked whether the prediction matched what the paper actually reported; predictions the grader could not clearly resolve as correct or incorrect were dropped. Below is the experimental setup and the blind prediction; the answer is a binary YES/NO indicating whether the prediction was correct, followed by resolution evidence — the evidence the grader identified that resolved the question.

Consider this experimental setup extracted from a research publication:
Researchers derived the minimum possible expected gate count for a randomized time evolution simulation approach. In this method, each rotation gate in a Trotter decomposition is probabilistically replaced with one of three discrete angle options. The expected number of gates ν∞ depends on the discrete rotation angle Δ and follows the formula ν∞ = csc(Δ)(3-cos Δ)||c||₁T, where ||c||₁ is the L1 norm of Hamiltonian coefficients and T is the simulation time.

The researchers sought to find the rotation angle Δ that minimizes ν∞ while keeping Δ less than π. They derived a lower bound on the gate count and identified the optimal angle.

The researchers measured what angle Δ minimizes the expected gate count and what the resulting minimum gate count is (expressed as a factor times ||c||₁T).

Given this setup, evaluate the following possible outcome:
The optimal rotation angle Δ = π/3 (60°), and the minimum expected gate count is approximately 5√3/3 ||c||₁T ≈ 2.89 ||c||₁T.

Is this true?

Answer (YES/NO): NO